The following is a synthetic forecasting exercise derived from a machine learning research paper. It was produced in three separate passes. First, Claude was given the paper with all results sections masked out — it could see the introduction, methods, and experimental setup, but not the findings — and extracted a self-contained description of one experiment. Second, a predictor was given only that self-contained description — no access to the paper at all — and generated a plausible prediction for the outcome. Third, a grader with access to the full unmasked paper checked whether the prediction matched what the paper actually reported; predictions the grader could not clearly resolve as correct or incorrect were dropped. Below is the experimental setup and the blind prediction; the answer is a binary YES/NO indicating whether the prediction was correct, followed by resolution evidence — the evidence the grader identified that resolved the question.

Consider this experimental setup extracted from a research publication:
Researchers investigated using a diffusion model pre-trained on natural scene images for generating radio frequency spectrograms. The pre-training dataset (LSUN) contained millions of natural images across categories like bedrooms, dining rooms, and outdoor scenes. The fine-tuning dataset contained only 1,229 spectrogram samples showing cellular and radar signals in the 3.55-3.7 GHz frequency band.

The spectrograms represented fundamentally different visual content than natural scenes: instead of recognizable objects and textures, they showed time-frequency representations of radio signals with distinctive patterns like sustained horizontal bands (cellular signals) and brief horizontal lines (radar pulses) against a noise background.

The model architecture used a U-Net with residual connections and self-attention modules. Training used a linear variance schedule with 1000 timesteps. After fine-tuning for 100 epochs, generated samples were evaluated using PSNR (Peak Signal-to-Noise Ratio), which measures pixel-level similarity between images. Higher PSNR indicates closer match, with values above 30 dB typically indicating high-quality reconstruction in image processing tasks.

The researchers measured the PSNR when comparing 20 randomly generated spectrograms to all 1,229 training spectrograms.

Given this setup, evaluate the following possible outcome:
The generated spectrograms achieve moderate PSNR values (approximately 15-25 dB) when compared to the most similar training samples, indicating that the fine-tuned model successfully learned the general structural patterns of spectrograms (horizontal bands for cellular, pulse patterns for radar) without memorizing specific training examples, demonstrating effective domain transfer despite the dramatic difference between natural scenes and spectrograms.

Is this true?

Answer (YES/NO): NO